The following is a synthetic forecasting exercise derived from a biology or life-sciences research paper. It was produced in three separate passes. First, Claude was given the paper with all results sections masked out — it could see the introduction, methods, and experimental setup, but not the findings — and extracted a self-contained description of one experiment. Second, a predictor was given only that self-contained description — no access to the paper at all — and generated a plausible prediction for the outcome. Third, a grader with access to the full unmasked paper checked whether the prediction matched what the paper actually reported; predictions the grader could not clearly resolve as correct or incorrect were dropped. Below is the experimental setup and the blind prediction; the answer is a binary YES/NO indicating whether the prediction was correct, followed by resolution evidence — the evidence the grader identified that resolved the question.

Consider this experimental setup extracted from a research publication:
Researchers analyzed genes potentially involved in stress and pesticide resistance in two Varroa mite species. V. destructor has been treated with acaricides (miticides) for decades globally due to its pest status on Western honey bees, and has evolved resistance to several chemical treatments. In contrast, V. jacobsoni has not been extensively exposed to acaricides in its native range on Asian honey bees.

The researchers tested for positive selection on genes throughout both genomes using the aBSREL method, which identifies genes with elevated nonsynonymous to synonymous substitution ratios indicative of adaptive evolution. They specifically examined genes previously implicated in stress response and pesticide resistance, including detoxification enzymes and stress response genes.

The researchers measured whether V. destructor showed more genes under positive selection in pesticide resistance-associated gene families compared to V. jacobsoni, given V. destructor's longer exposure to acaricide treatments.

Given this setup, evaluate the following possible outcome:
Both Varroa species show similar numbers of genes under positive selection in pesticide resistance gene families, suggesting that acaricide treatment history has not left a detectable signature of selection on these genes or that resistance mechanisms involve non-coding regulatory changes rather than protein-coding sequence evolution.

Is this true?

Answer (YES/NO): YES